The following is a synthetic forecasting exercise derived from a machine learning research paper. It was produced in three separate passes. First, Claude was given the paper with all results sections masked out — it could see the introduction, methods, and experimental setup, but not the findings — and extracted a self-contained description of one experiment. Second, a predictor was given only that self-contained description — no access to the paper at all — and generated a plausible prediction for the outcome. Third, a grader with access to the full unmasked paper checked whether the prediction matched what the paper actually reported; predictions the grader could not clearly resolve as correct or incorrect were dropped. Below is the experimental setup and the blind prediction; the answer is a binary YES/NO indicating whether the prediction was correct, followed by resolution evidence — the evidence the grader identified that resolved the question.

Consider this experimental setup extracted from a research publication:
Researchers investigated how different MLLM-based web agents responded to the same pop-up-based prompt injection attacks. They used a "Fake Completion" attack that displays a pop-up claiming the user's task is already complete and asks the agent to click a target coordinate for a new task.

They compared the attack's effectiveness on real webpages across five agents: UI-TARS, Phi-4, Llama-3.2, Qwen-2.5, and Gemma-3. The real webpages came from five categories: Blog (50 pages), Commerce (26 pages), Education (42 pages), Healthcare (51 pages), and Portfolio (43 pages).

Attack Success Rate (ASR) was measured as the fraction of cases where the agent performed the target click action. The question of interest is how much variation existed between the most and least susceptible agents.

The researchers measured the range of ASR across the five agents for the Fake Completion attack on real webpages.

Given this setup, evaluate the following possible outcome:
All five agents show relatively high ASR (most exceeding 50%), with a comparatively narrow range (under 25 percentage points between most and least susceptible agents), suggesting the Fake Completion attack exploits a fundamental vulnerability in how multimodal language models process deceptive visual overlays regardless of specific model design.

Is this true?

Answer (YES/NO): NO